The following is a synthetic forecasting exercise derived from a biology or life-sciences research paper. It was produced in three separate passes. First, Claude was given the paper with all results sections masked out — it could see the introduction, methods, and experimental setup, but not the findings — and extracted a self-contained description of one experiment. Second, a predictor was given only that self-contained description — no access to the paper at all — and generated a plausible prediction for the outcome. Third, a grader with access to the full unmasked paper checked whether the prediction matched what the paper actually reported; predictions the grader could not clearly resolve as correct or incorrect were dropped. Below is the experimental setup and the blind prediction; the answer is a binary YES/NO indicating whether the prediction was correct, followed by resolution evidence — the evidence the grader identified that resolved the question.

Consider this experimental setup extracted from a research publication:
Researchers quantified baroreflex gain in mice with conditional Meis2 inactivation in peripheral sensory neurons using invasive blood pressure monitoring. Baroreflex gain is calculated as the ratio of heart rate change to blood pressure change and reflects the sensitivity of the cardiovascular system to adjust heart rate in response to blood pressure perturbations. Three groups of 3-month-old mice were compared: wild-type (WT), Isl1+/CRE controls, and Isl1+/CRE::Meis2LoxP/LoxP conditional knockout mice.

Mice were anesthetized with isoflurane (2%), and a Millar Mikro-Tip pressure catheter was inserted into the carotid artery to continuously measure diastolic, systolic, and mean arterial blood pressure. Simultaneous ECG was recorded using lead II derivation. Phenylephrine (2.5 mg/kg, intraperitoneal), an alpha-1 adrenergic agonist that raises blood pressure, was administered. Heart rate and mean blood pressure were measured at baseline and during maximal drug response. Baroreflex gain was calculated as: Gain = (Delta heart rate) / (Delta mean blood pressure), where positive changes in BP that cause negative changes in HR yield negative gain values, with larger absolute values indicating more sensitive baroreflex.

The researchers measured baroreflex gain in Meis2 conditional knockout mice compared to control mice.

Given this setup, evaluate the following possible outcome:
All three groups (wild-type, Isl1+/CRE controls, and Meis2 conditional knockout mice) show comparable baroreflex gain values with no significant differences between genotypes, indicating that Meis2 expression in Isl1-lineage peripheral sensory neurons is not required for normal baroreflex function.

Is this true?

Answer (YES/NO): NO